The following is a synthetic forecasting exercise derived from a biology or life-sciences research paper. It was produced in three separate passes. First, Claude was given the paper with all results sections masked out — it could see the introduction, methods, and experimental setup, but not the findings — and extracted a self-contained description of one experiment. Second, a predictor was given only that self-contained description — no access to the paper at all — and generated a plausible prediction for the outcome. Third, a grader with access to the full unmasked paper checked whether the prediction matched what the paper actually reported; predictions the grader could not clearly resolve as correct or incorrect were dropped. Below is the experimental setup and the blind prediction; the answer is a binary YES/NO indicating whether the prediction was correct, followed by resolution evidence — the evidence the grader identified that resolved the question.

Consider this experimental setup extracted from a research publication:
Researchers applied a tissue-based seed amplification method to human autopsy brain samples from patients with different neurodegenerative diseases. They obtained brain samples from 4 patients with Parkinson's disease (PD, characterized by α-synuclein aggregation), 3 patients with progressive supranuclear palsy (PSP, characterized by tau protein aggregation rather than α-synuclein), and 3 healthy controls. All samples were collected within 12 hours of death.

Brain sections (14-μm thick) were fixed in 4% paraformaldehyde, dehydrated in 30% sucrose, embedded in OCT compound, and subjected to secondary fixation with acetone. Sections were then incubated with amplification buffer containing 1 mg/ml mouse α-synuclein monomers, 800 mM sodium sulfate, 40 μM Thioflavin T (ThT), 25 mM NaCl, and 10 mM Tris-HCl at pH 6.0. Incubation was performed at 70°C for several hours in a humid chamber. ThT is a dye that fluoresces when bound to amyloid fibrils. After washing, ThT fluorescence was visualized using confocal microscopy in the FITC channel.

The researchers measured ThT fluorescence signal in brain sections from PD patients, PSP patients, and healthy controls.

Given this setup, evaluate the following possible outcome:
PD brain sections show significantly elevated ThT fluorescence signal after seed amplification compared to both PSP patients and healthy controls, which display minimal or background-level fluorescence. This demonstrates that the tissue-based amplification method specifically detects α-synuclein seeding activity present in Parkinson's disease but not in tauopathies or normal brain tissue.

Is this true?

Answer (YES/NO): YES